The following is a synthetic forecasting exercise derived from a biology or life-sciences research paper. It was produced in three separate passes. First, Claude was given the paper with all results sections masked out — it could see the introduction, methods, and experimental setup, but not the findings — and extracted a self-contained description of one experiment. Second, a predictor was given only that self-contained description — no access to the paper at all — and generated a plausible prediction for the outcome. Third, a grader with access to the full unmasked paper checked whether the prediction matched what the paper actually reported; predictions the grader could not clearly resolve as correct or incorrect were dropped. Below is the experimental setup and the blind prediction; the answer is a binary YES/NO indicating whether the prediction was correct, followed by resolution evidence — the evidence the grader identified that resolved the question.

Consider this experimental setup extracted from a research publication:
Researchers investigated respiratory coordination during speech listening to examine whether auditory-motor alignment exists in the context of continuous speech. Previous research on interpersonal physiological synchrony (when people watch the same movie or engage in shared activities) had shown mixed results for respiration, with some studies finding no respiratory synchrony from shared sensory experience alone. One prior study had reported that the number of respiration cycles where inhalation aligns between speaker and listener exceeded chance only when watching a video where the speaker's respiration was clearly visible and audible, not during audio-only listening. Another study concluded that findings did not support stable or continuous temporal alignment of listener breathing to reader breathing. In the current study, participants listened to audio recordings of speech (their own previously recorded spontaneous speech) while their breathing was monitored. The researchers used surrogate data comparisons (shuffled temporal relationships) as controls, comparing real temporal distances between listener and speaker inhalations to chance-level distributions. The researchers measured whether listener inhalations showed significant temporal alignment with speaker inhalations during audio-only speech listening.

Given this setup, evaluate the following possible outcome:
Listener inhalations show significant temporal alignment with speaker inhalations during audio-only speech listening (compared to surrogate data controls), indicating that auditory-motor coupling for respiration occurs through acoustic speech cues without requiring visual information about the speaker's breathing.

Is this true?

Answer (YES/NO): YES